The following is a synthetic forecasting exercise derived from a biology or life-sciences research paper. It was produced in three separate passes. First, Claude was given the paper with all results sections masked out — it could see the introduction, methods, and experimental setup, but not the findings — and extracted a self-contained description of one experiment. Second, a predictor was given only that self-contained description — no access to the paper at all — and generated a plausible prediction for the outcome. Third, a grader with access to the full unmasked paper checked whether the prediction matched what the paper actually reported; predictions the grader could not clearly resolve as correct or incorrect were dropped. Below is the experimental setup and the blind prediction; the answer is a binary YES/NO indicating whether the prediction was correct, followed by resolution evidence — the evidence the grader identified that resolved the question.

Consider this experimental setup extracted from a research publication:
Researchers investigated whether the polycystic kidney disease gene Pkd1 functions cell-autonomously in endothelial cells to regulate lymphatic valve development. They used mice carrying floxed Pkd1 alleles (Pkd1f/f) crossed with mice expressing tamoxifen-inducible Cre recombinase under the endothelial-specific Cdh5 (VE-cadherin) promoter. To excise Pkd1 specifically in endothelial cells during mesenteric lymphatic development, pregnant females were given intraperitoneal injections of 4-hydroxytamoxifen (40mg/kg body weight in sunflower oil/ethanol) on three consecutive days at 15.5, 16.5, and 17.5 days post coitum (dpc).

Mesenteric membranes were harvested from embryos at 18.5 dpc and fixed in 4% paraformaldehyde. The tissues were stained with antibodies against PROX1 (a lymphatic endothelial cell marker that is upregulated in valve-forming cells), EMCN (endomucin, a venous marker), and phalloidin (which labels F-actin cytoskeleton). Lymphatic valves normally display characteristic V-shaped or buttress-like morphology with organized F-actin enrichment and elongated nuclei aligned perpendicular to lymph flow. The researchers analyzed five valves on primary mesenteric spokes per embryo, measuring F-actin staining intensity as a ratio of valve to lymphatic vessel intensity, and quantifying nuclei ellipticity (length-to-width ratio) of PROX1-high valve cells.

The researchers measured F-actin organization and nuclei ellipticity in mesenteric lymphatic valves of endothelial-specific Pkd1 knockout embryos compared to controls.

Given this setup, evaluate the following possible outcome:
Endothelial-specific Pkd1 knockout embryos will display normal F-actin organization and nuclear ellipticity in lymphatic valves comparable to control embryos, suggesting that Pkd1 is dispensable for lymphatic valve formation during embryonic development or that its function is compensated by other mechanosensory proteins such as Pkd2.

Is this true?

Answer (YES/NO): NO